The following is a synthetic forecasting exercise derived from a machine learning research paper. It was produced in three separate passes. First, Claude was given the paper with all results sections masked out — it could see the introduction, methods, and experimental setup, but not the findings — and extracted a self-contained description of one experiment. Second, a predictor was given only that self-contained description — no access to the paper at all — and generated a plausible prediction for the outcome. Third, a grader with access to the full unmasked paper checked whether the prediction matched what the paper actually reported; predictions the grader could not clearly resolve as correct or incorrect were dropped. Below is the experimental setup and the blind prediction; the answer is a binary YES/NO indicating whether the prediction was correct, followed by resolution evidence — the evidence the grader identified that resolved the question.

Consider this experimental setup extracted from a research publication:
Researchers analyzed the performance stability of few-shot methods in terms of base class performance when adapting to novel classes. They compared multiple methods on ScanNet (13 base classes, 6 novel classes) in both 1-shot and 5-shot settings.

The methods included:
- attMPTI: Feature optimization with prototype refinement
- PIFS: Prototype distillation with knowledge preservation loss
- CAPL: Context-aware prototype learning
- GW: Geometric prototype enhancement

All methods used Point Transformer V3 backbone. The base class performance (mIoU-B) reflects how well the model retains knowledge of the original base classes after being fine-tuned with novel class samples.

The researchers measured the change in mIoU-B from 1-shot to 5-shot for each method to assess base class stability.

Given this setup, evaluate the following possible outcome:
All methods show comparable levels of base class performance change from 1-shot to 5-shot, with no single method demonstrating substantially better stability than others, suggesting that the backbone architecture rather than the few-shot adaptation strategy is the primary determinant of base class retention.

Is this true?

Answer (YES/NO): NO